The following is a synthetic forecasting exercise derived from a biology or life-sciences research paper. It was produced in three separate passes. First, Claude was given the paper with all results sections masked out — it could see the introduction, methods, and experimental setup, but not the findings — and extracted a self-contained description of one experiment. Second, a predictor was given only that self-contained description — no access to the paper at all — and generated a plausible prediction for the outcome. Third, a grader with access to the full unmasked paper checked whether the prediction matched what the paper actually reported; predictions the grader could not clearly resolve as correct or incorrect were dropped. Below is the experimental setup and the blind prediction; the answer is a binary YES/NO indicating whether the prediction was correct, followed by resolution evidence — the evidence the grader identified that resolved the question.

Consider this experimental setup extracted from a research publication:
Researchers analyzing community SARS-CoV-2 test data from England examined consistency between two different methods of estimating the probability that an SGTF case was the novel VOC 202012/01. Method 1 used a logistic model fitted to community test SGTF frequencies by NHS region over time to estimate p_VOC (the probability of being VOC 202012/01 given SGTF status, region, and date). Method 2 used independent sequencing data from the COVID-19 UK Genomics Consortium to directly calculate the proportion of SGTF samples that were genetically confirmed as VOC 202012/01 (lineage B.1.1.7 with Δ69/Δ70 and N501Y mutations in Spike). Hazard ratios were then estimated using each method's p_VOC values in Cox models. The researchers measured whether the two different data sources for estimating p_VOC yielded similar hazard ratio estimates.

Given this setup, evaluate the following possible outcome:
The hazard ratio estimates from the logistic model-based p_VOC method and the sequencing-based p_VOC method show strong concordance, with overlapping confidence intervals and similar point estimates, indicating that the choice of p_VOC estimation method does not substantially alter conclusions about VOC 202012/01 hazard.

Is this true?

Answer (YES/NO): YES